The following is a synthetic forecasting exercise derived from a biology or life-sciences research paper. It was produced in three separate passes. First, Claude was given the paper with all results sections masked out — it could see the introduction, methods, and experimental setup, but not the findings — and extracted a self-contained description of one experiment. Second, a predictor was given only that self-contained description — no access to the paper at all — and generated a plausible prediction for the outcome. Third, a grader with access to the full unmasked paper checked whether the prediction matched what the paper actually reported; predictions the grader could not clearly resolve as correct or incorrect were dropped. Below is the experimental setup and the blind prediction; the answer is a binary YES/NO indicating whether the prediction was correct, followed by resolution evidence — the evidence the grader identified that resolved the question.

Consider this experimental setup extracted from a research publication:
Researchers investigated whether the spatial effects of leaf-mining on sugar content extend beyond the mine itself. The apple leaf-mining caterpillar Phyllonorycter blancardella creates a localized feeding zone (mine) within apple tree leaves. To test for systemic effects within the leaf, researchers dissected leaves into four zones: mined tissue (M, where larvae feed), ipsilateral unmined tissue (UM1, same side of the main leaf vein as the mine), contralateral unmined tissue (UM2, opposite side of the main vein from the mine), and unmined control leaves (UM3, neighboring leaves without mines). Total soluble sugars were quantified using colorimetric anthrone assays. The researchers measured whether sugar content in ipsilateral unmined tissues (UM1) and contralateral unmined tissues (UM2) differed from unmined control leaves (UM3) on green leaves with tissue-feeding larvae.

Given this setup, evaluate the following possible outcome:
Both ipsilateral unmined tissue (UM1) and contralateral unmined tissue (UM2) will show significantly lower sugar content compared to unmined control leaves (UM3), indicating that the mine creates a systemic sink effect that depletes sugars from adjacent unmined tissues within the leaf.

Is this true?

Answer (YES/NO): NO